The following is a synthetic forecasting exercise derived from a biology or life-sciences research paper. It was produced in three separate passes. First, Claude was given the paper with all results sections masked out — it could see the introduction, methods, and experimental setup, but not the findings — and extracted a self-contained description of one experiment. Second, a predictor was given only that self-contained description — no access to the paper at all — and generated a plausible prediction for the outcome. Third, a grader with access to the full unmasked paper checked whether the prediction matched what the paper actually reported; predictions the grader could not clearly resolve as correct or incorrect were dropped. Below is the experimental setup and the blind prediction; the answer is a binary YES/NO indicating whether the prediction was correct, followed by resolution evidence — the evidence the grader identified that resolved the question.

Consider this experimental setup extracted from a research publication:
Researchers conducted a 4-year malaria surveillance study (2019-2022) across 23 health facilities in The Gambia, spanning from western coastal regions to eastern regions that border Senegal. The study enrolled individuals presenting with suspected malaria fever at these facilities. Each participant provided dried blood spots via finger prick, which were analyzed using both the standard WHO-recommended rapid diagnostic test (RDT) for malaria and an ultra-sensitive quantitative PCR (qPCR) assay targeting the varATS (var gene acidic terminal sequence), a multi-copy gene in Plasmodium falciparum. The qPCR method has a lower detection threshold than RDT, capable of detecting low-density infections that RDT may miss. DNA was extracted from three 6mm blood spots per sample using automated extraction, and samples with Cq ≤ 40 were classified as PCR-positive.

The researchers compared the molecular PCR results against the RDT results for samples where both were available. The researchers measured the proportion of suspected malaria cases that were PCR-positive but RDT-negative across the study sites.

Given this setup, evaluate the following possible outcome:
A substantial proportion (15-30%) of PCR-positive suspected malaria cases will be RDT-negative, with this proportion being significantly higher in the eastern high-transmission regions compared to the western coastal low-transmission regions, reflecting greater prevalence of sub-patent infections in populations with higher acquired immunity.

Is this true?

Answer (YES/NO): NO